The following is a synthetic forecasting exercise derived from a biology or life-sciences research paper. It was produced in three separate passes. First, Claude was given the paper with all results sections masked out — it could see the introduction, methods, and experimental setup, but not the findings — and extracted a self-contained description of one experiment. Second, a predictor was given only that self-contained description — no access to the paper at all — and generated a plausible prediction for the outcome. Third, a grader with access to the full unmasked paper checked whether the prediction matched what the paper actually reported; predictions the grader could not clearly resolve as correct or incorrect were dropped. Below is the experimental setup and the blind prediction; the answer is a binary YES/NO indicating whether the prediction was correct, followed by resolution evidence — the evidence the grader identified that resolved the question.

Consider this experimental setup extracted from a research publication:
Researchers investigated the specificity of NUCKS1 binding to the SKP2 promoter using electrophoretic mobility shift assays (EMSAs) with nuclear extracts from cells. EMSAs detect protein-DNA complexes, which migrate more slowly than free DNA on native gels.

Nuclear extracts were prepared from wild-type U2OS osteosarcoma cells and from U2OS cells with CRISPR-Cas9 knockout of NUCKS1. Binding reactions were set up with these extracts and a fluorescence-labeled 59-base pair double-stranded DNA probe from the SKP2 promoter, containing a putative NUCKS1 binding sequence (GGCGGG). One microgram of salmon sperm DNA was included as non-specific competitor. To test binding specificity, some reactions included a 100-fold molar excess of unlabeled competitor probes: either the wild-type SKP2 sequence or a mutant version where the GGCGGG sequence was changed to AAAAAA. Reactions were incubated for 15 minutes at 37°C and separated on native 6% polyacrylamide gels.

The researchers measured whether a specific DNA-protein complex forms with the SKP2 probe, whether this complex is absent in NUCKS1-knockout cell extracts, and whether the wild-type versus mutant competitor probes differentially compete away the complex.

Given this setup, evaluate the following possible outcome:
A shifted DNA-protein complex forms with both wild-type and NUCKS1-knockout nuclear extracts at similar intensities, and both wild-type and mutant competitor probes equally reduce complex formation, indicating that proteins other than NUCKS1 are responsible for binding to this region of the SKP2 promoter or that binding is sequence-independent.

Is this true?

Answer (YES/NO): NO